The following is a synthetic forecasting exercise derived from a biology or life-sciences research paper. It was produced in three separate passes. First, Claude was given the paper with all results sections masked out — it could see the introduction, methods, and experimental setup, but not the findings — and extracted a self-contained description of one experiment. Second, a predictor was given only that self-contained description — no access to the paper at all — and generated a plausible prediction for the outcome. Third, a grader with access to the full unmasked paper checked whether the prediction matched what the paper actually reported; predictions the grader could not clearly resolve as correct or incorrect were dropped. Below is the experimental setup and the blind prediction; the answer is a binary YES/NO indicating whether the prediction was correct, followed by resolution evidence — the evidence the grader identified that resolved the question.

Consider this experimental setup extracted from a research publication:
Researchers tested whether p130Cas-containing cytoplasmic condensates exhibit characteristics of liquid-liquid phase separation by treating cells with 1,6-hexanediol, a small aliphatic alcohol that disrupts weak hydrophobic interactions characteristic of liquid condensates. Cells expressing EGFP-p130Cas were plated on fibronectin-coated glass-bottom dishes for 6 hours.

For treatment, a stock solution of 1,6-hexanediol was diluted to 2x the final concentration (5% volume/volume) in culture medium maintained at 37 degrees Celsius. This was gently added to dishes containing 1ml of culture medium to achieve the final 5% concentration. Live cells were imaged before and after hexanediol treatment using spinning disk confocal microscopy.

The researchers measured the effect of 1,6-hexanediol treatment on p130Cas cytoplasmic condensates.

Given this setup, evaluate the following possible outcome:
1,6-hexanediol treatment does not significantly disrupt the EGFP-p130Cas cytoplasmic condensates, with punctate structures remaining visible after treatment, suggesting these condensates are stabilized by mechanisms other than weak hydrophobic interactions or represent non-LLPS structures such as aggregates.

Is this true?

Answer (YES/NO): NO